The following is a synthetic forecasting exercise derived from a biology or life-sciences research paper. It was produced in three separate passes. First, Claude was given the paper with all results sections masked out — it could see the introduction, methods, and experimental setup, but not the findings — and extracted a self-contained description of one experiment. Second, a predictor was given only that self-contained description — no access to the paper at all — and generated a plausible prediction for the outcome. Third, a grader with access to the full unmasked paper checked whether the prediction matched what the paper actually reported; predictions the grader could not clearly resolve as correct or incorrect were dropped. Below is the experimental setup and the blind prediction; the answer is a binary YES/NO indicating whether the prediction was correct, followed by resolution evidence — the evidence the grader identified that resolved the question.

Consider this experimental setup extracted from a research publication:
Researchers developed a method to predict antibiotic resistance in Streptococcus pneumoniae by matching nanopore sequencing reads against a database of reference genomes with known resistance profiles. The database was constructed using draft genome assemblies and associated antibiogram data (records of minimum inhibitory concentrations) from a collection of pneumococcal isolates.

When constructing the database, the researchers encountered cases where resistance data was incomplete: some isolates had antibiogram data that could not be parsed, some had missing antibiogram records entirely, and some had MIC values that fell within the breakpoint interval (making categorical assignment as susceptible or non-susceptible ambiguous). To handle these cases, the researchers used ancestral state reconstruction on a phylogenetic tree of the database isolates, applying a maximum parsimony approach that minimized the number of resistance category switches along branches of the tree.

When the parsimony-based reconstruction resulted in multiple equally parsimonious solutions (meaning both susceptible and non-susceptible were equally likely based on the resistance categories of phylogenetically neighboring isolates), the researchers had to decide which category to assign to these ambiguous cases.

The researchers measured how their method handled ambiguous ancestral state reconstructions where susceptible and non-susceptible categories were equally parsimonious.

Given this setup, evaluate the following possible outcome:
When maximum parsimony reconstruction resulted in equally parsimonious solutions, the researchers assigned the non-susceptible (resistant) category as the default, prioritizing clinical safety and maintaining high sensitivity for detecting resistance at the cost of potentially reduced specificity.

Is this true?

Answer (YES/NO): YES